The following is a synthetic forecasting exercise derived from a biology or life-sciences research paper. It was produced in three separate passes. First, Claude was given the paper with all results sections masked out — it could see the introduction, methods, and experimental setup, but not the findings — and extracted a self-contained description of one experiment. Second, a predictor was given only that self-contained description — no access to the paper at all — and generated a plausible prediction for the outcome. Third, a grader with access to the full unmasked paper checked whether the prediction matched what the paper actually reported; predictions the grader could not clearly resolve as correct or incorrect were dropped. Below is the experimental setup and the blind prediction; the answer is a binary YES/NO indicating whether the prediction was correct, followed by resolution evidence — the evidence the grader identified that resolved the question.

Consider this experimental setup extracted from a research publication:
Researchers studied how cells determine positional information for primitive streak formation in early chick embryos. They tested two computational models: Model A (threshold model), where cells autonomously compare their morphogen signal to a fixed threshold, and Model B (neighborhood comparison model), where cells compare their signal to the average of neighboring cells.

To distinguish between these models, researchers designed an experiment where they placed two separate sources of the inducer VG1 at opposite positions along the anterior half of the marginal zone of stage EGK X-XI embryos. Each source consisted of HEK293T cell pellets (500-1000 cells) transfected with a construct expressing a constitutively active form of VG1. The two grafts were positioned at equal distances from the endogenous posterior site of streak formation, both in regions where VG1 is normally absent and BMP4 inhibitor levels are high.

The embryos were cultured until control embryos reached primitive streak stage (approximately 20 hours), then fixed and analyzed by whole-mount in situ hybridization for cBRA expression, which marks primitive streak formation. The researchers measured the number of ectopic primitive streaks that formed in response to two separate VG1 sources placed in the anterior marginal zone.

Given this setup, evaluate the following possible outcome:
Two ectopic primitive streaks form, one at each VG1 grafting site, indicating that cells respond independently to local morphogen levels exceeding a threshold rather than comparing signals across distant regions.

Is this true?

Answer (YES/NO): NO